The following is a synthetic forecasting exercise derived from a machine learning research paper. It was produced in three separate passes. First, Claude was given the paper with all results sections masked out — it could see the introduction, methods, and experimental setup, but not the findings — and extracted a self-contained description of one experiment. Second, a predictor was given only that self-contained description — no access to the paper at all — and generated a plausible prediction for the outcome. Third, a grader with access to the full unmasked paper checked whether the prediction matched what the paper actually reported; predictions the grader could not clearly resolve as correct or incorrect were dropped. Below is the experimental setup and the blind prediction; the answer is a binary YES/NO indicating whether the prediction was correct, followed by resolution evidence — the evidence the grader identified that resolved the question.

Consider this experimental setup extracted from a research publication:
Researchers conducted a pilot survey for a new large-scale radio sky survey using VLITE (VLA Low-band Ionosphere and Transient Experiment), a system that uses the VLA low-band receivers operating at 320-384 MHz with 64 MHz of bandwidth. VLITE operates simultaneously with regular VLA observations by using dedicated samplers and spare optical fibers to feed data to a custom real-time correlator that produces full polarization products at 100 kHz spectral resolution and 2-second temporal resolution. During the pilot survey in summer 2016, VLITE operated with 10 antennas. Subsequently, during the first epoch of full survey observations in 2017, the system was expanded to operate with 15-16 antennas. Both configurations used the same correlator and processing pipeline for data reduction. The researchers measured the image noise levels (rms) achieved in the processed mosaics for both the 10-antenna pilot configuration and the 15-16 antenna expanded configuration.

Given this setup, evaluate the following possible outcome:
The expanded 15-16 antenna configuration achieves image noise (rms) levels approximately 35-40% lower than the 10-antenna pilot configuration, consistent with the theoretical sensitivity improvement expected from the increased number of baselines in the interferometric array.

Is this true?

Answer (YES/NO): NO